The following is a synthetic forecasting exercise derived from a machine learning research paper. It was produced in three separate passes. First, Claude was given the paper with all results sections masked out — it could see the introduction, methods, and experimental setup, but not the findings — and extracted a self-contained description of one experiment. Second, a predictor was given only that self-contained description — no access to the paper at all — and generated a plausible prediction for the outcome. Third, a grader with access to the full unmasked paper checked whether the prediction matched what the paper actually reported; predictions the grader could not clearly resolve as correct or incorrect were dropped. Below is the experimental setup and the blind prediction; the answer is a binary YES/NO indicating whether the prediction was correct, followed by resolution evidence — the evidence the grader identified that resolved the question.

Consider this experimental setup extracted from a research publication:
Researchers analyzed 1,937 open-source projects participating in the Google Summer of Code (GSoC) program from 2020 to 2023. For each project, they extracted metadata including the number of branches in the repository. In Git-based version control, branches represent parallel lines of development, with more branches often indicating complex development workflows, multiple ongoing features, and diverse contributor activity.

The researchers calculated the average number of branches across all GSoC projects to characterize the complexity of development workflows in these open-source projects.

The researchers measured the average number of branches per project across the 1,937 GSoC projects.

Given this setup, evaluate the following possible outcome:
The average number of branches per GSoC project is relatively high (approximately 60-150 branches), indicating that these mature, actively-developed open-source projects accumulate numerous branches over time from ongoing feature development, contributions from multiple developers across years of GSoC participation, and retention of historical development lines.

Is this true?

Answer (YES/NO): NO